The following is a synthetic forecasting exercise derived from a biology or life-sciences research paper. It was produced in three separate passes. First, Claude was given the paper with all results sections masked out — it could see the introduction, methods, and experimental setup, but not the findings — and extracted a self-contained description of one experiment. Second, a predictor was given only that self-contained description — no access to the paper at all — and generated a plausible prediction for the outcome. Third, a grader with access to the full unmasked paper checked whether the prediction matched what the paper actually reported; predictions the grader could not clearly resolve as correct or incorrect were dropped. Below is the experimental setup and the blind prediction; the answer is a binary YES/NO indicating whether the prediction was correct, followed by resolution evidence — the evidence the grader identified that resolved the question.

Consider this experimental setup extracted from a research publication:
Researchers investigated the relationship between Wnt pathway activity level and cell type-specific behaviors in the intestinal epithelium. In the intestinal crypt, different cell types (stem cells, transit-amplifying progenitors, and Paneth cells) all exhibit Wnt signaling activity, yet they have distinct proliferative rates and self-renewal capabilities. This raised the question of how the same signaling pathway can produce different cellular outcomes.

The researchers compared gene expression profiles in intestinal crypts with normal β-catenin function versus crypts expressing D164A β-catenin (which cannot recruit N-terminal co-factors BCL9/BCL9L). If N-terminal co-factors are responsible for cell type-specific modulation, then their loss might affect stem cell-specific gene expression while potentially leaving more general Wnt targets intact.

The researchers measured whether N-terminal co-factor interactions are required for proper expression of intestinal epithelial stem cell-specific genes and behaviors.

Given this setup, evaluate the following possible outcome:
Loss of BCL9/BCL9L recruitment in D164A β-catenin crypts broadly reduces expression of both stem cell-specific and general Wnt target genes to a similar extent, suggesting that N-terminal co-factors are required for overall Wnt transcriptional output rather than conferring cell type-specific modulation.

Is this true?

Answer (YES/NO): NO